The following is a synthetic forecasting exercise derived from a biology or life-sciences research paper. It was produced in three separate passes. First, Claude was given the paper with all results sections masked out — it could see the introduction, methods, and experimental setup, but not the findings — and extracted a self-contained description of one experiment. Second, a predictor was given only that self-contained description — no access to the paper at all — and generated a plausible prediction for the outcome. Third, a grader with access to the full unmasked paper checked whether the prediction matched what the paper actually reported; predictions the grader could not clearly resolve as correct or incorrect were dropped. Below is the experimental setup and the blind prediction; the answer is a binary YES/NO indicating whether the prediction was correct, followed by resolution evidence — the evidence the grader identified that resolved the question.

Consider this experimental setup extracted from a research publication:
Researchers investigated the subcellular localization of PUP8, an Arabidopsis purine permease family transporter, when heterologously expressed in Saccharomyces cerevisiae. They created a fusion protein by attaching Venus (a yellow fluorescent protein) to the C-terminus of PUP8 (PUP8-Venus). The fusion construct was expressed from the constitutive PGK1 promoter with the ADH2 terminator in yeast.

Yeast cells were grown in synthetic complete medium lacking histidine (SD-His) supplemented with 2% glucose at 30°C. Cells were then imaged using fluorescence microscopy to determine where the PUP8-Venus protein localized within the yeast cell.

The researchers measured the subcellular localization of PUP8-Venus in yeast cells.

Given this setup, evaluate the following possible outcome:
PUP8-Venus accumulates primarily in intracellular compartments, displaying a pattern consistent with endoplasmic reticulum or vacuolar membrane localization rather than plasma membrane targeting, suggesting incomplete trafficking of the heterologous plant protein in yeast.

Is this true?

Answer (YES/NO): NO